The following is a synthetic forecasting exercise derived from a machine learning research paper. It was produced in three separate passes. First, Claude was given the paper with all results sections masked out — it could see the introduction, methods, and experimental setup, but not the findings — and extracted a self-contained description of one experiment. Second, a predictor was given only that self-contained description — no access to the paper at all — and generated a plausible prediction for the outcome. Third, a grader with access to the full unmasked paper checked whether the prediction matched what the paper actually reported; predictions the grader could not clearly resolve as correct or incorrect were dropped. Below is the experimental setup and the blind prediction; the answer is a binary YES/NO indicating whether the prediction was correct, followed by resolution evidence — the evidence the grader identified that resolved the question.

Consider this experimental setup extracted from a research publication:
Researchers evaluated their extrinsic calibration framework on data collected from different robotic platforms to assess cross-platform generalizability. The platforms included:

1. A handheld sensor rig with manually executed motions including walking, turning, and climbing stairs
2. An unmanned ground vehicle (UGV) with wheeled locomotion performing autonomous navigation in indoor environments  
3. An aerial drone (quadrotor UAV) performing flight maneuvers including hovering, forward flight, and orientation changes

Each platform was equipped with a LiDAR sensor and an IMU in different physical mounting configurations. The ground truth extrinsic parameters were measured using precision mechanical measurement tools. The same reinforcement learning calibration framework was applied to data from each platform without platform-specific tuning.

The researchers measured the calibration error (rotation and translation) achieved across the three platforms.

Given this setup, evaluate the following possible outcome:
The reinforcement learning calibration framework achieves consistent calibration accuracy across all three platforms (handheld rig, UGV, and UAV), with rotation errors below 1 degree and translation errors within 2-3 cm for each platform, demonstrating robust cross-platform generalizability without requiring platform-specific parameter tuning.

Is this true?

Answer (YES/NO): NO